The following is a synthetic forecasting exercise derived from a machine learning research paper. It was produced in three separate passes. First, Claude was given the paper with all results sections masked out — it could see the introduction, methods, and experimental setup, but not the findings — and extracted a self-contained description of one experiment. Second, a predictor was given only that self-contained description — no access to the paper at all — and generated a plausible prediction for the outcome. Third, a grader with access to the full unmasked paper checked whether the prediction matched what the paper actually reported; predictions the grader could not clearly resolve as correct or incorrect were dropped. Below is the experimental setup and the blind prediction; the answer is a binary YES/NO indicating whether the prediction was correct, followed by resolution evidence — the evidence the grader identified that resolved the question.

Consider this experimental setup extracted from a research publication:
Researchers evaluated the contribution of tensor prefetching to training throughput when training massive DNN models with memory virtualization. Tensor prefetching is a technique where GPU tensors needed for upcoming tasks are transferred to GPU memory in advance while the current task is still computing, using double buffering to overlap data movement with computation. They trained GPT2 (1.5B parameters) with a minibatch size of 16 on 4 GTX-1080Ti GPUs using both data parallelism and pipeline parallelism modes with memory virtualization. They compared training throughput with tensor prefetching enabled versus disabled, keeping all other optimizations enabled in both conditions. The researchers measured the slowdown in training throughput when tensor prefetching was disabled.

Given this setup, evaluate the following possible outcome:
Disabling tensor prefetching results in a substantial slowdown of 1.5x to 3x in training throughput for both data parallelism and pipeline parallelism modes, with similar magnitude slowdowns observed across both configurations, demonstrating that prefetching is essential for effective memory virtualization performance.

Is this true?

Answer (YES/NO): NO